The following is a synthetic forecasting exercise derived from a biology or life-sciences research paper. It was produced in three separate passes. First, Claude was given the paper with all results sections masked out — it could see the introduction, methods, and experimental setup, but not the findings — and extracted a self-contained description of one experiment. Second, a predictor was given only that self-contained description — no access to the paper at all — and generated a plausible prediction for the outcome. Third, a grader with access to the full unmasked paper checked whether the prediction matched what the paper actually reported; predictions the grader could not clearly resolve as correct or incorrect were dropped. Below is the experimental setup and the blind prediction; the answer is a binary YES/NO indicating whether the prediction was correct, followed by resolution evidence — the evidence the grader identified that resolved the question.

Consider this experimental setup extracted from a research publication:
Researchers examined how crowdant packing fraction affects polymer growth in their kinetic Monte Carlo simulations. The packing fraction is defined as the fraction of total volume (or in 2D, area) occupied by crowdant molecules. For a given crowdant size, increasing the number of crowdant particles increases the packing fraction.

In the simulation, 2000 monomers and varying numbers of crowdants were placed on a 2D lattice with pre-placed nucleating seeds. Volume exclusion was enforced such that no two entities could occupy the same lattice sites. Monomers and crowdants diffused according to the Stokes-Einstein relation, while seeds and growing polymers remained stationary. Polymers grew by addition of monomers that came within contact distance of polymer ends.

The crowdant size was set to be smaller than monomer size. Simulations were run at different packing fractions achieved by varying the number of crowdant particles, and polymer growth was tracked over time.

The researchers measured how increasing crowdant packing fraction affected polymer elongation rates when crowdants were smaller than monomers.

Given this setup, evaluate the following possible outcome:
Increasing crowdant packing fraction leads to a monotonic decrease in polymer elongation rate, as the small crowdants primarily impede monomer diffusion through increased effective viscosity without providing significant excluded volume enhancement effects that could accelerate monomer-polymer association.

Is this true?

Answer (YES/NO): YES